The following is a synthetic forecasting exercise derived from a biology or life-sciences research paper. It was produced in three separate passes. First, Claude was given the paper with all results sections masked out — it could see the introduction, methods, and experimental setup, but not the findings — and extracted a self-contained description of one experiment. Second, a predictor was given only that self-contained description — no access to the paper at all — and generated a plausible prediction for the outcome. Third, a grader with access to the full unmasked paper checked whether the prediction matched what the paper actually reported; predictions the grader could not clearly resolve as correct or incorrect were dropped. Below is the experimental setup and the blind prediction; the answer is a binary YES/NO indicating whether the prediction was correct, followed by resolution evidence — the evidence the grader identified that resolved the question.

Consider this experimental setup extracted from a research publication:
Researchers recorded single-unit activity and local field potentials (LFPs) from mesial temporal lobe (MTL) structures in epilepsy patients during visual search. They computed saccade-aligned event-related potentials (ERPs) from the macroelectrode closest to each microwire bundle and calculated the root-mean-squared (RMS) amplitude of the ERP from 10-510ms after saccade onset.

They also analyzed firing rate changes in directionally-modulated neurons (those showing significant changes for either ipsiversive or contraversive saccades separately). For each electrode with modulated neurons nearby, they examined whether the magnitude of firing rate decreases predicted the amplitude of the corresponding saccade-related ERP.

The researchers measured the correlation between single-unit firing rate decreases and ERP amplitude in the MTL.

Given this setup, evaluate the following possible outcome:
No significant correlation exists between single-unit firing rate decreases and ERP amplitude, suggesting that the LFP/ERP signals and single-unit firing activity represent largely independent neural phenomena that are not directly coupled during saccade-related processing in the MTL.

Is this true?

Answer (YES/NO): NO